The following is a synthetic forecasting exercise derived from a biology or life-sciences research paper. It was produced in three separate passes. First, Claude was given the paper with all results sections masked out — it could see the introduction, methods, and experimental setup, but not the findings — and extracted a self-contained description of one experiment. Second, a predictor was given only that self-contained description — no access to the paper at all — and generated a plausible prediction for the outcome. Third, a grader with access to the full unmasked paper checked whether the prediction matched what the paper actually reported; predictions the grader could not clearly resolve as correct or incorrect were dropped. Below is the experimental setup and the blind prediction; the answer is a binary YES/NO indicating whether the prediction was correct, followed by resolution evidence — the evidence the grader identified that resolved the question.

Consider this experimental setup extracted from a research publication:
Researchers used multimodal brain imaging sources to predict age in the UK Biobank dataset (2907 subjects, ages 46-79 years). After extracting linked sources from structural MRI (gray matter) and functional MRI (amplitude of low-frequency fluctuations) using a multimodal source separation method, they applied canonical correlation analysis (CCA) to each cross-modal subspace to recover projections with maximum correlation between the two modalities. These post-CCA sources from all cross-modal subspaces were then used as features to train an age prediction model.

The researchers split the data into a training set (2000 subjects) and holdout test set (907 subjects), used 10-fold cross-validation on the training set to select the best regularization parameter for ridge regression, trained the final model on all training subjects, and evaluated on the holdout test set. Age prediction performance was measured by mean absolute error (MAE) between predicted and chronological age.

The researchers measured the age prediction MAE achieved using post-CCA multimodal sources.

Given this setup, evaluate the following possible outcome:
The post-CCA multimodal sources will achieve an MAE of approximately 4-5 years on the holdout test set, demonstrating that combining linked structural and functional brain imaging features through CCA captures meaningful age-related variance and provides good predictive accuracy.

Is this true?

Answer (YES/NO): NO